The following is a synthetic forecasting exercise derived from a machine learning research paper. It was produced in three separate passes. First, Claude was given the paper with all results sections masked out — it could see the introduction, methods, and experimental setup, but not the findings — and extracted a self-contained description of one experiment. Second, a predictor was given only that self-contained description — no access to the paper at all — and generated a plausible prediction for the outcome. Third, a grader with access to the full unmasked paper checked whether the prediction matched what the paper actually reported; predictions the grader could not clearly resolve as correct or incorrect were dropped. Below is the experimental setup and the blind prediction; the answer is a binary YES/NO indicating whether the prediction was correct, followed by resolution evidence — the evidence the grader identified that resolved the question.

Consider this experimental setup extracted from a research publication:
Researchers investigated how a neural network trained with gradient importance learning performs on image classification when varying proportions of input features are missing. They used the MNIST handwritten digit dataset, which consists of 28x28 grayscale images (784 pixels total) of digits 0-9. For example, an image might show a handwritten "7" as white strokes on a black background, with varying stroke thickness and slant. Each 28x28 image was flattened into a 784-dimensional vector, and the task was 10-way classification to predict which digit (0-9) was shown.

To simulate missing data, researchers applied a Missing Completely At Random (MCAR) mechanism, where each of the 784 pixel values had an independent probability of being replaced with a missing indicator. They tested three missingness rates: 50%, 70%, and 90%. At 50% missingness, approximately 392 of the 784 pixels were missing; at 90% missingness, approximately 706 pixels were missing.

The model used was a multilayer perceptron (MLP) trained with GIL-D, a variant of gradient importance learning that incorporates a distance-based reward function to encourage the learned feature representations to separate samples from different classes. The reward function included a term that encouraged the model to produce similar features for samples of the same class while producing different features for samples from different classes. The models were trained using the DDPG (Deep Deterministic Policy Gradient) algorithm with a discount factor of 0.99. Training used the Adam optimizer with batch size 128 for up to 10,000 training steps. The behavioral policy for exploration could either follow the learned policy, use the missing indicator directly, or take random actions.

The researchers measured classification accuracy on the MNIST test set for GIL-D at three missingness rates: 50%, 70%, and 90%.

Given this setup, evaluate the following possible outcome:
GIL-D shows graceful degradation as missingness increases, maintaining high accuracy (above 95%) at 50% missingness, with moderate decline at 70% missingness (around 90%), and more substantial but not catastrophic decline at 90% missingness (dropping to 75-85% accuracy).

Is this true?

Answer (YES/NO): YES